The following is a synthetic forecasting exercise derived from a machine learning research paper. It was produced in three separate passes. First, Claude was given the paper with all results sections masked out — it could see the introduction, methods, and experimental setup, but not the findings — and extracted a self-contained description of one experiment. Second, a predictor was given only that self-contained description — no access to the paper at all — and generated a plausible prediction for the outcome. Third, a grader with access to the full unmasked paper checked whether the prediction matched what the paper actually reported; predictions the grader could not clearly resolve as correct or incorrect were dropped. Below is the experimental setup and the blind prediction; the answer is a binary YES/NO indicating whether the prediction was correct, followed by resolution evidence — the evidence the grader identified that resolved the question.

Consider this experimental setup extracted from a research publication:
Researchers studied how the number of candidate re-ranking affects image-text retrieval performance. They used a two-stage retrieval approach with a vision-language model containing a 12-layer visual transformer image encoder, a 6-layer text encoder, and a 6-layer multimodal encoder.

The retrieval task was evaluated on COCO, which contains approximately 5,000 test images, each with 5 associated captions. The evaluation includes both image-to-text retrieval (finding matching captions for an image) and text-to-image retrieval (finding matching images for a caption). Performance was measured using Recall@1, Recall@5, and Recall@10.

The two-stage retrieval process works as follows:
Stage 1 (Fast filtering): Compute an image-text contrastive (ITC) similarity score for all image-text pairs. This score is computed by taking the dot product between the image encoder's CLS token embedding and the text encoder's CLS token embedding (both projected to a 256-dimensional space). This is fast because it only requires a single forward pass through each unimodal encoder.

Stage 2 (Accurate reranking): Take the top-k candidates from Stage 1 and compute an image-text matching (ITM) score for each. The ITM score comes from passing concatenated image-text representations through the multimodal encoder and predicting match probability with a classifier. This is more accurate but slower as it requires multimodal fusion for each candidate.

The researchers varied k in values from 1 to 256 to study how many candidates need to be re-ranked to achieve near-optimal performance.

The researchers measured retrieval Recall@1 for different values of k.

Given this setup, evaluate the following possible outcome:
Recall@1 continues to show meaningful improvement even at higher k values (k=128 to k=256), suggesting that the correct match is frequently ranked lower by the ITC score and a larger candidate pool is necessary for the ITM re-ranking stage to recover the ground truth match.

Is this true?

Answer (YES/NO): NO